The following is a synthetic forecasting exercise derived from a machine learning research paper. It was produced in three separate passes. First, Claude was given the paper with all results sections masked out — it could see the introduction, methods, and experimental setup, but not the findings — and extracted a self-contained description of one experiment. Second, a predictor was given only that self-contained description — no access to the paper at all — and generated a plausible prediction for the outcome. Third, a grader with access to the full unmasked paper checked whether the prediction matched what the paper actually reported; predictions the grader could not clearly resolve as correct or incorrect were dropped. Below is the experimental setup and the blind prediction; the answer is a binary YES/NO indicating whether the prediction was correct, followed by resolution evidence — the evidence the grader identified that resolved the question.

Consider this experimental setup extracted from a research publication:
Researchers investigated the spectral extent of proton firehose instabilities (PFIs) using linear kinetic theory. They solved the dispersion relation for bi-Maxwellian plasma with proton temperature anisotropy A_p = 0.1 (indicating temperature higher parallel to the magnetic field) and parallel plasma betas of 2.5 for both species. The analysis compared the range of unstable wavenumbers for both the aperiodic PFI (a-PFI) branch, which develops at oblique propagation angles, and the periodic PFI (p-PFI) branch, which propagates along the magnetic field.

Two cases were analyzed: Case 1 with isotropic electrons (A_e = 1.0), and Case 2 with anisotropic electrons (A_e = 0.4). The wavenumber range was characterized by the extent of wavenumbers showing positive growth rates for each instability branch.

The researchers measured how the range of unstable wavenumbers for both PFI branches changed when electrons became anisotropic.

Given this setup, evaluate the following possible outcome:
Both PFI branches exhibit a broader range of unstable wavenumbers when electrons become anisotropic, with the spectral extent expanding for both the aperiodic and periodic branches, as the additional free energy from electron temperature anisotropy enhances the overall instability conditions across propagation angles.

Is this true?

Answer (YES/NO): YES